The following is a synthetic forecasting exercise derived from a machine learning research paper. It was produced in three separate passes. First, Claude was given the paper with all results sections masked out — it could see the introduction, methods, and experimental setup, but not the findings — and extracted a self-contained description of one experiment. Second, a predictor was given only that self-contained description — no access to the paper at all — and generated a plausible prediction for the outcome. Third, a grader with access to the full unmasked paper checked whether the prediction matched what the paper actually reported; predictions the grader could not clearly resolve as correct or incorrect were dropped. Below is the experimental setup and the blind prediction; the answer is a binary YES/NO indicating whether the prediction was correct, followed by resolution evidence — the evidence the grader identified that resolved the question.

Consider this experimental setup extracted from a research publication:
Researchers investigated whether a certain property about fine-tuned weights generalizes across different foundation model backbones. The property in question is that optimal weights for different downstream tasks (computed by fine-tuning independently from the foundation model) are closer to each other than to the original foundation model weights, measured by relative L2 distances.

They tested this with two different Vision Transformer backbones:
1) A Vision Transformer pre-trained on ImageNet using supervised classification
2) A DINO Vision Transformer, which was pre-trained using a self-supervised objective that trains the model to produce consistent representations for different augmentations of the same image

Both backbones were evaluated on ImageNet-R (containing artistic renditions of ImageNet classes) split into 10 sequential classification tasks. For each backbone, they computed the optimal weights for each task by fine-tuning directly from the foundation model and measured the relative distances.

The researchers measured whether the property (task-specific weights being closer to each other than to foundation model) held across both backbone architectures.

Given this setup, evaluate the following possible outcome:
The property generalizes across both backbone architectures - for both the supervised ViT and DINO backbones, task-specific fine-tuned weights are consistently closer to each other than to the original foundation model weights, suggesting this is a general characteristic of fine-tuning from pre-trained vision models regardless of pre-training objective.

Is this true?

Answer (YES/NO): YES